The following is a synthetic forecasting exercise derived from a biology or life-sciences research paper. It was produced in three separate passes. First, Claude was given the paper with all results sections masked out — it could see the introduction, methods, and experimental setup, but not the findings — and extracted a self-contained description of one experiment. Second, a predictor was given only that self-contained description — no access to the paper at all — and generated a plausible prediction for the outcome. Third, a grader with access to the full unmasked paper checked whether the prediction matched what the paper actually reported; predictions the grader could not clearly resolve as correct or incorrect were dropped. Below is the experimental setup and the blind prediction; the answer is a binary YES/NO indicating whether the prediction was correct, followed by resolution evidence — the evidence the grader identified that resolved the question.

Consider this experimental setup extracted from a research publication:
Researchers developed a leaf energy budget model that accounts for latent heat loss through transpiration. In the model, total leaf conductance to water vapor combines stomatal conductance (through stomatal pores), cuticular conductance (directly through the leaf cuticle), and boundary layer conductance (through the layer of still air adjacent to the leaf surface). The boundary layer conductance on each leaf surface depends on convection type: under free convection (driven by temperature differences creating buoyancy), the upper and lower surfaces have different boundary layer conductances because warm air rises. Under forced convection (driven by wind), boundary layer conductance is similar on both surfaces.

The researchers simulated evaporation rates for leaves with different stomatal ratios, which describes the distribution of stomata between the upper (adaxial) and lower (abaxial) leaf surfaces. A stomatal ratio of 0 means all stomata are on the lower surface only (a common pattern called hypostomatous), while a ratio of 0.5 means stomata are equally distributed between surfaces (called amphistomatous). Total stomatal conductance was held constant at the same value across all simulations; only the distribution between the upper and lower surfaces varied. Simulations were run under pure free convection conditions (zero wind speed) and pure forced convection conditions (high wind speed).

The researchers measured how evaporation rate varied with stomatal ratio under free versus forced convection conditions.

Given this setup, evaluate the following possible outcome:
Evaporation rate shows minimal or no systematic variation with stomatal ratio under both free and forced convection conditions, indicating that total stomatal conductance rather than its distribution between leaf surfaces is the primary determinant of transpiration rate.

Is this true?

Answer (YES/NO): NO